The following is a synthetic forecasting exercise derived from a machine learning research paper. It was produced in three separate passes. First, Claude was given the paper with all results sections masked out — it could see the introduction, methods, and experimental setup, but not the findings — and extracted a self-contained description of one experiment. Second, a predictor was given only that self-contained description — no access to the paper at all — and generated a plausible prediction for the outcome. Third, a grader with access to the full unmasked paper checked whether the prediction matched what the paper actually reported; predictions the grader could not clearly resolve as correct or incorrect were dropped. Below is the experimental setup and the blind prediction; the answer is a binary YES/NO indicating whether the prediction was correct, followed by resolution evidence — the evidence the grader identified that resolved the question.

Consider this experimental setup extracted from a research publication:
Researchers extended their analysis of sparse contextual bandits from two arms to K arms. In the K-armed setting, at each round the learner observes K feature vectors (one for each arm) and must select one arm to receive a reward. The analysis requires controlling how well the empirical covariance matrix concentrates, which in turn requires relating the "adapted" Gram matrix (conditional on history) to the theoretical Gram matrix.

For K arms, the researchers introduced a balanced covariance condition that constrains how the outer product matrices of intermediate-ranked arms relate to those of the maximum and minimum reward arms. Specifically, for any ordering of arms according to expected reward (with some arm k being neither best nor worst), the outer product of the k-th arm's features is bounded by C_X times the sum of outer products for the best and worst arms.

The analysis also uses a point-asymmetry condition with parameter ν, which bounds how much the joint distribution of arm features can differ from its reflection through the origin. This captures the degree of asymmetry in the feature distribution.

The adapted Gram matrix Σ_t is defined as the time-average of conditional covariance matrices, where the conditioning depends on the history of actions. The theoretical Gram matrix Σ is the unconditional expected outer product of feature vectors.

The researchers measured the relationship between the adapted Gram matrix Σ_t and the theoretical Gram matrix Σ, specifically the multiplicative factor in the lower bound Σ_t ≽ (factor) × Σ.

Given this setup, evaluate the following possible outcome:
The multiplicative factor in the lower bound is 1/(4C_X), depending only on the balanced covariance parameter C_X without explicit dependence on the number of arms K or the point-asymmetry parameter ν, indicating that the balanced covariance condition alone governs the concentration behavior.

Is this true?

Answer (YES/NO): NO